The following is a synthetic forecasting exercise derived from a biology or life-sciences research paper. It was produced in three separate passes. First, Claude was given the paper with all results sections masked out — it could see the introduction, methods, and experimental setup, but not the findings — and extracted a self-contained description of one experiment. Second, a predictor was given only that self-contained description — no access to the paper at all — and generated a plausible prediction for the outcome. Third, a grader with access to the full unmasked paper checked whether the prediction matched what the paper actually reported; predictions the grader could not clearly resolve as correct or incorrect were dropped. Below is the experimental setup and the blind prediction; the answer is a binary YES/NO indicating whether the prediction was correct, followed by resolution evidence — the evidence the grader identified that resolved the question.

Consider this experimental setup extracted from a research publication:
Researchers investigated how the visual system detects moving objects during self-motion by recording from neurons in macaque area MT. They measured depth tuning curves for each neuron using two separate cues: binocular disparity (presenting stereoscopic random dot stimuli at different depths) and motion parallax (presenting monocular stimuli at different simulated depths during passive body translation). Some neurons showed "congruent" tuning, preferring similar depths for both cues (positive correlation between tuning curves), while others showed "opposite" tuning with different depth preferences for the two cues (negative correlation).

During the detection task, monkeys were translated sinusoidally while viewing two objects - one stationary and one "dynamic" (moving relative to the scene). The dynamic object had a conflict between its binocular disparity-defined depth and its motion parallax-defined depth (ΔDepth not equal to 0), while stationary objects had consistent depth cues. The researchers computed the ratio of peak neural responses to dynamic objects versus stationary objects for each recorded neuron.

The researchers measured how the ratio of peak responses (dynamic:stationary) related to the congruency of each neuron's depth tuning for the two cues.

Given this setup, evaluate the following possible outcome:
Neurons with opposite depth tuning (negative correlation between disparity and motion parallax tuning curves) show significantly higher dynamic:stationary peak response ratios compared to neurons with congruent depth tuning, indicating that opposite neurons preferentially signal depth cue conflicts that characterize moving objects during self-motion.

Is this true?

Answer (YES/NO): YES